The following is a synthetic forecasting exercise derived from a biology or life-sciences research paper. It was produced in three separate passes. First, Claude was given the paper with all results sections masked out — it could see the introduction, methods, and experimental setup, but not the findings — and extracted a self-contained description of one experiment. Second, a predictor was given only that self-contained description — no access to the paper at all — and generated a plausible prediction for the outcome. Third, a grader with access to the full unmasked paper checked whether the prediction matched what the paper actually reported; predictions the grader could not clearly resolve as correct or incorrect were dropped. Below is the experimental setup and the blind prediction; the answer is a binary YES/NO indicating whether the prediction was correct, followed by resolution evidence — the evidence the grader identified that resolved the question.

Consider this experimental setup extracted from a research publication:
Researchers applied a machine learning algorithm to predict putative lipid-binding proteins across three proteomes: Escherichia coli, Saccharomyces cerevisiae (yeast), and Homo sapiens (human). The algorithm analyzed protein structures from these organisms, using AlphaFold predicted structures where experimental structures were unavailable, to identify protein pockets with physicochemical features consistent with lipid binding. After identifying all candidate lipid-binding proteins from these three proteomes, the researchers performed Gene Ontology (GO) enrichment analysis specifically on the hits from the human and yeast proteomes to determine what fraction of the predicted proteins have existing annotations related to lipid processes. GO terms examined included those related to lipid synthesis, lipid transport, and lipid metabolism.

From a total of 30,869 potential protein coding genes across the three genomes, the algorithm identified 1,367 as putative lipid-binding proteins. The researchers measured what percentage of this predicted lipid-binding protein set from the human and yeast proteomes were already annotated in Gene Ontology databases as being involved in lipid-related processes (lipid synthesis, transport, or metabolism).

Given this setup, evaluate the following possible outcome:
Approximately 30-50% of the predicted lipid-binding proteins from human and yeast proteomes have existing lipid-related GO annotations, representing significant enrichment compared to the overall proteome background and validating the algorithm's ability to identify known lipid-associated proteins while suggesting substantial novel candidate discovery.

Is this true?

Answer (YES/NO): YES